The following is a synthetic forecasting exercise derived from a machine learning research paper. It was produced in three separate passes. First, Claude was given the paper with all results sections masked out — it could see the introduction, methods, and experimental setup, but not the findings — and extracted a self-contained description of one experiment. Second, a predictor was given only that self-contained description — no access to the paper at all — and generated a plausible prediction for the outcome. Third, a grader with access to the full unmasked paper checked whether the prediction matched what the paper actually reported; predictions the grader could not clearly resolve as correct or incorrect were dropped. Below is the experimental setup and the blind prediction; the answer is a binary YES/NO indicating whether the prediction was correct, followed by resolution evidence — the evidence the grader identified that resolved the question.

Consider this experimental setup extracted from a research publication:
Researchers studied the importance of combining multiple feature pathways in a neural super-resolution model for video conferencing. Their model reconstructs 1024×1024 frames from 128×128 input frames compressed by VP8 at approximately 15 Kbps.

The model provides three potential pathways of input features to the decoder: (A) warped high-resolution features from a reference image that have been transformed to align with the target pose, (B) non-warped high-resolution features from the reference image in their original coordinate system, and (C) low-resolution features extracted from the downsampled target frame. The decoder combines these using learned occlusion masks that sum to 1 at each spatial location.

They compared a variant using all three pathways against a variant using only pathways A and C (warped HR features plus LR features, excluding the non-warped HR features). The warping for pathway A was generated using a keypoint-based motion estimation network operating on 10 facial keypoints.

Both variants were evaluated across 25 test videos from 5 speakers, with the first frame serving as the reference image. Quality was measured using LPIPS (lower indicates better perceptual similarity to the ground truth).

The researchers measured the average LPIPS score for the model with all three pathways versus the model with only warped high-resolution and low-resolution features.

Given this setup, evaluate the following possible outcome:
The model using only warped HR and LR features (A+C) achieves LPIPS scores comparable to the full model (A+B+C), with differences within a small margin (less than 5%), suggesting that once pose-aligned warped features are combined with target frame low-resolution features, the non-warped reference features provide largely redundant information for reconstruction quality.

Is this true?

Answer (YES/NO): NO